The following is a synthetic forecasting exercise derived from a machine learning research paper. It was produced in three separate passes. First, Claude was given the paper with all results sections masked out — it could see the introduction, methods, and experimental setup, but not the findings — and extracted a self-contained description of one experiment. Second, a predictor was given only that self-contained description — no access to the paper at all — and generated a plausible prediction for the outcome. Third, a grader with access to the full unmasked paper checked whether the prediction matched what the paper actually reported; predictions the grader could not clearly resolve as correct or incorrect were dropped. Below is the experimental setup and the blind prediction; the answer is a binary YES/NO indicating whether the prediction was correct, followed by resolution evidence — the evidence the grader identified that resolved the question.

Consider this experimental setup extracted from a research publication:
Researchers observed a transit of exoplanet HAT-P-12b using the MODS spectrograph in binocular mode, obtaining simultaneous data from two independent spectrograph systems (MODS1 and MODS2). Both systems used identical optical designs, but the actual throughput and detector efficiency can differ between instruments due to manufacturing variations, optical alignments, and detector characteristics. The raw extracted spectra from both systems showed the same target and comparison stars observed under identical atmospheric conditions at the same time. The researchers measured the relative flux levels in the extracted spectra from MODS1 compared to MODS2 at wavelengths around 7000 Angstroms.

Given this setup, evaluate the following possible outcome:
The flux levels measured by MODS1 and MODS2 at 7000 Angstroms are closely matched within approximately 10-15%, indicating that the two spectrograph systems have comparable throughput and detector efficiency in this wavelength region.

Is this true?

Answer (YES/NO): NO